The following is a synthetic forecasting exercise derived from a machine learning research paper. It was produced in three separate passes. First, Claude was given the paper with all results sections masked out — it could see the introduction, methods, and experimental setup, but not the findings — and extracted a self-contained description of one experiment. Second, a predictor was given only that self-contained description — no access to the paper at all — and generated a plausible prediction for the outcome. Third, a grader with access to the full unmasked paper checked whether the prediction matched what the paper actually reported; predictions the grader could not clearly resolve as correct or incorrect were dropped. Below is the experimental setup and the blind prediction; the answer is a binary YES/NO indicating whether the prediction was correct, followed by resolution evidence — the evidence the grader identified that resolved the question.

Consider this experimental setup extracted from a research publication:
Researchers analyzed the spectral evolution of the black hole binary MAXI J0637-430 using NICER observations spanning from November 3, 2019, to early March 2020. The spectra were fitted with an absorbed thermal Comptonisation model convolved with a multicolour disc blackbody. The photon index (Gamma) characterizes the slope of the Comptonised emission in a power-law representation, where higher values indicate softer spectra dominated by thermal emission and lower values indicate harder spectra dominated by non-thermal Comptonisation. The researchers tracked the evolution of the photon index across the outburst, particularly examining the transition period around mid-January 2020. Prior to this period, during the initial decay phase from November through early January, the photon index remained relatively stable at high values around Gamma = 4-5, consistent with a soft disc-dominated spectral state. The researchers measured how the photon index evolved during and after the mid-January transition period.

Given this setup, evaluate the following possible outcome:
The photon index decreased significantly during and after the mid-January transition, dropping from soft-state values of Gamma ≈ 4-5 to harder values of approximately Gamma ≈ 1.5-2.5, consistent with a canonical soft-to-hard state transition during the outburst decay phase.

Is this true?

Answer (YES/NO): YES